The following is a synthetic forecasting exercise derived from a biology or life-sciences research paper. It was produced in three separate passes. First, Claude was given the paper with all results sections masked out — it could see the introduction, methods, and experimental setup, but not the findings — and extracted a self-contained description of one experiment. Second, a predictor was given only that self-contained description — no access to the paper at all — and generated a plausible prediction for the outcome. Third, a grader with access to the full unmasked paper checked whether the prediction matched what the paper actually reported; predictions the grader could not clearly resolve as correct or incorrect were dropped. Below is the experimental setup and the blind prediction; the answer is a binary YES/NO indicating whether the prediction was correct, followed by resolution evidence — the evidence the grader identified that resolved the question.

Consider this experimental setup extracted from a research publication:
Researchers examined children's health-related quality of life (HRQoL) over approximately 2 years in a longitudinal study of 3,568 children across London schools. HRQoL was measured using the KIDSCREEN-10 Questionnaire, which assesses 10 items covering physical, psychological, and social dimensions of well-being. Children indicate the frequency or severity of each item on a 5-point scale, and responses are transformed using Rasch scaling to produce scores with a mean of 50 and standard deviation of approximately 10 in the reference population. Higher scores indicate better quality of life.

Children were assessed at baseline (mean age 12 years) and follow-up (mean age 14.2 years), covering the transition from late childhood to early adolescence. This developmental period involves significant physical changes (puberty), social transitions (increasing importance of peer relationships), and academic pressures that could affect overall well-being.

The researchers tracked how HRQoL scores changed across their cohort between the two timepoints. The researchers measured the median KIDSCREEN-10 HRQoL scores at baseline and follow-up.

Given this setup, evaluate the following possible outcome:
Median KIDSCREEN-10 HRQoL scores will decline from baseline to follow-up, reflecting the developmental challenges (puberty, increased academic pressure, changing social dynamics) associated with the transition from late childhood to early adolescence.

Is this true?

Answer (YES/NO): YES